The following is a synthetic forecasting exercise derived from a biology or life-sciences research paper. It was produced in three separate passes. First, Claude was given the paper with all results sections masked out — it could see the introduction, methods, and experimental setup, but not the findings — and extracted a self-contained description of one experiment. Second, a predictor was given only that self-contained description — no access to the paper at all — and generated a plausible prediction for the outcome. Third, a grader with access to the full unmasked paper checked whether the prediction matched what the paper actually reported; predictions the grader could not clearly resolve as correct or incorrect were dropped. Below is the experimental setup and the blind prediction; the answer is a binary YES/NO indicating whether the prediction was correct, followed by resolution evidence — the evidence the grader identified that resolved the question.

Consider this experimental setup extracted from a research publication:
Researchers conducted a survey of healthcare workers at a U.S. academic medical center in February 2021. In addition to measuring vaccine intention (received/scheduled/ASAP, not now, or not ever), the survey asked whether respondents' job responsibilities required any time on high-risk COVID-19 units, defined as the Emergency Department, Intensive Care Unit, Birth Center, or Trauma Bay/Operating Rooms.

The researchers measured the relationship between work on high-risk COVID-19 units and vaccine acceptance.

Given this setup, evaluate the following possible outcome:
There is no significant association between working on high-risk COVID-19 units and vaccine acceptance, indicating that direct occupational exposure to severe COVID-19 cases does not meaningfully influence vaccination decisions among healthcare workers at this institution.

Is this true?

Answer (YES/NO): NO